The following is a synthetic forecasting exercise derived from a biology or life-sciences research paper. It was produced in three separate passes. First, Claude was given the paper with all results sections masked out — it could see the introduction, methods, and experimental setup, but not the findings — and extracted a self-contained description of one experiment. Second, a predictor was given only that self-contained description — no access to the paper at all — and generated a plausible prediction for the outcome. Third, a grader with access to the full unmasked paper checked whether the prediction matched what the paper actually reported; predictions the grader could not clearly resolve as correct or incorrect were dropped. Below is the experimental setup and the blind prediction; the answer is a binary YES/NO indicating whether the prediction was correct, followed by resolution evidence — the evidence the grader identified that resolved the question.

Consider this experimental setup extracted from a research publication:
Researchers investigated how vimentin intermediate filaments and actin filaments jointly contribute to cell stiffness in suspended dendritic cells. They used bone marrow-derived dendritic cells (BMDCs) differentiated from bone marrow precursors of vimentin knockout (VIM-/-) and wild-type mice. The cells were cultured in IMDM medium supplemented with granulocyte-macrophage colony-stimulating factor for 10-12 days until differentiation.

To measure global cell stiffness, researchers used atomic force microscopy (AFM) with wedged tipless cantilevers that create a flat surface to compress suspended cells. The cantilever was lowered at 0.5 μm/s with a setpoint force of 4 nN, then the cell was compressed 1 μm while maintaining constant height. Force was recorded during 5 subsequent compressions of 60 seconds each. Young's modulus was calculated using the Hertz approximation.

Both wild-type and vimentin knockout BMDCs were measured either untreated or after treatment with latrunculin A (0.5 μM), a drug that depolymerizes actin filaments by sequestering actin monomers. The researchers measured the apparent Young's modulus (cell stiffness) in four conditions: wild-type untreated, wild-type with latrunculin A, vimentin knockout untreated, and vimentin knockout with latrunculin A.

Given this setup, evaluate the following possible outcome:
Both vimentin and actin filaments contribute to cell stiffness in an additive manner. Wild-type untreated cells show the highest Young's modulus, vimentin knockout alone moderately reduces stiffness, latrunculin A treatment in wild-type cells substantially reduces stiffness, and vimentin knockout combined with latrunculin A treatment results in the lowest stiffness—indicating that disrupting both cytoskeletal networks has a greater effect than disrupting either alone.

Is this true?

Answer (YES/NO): NO